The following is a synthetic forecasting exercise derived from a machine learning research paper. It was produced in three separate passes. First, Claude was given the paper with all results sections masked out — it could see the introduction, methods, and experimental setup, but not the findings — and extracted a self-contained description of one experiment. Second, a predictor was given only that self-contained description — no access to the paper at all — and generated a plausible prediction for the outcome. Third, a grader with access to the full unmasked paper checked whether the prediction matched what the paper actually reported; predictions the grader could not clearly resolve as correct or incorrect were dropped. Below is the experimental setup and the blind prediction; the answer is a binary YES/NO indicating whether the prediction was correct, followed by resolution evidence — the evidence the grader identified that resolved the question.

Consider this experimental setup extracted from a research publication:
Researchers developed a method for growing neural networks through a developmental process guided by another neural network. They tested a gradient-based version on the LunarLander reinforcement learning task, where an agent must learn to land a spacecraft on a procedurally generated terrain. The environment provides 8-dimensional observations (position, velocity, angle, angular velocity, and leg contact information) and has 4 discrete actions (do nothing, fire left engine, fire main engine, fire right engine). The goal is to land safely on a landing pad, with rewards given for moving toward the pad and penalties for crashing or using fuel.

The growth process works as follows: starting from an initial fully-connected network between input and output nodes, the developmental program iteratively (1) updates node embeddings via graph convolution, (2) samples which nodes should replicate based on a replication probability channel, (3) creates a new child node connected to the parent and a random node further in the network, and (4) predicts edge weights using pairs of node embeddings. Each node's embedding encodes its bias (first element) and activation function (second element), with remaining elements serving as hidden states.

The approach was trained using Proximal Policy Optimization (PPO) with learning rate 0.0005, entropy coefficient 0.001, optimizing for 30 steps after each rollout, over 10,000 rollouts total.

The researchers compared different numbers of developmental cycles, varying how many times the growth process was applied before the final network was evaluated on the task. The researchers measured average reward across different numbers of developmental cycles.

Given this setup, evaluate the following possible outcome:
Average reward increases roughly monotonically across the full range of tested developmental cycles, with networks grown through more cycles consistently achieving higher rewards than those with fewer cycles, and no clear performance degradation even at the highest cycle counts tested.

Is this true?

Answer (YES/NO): NO